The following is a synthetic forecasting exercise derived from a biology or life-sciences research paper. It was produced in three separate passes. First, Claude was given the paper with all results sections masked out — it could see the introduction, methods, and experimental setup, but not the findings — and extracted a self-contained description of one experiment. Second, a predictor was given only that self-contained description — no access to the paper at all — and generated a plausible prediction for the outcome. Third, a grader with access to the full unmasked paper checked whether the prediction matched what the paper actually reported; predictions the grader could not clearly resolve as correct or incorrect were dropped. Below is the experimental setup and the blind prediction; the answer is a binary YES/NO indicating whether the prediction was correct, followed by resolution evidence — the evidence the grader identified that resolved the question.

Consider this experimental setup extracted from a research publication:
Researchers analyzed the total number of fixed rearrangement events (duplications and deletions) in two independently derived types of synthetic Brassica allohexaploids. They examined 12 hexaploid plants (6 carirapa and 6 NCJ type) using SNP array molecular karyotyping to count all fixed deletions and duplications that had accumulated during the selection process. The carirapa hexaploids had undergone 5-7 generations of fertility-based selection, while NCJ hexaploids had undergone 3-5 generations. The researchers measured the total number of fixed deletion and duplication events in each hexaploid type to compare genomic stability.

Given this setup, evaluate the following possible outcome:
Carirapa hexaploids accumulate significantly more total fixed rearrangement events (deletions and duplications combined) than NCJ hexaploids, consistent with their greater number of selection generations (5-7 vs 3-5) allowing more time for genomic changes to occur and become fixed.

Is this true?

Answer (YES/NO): NO